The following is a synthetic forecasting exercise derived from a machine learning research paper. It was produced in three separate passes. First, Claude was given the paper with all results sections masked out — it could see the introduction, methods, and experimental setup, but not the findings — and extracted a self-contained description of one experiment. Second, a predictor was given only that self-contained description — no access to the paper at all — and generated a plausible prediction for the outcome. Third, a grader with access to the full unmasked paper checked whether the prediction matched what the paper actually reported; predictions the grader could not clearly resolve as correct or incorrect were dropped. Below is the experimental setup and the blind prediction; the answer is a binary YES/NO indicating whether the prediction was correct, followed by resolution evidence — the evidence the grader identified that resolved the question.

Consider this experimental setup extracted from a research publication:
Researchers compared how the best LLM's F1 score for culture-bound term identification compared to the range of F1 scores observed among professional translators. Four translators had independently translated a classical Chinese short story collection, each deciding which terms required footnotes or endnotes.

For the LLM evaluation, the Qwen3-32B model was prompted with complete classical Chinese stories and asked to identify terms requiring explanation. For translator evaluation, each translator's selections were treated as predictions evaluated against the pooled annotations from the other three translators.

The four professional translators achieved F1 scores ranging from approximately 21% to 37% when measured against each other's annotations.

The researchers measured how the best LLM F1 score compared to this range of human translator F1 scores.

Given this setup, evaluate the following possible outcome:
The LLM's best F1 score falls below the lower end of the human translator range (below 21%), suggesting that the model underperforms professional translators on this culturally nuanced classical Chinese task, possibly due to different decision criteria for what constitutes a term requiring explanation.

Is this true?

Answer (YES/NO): NO